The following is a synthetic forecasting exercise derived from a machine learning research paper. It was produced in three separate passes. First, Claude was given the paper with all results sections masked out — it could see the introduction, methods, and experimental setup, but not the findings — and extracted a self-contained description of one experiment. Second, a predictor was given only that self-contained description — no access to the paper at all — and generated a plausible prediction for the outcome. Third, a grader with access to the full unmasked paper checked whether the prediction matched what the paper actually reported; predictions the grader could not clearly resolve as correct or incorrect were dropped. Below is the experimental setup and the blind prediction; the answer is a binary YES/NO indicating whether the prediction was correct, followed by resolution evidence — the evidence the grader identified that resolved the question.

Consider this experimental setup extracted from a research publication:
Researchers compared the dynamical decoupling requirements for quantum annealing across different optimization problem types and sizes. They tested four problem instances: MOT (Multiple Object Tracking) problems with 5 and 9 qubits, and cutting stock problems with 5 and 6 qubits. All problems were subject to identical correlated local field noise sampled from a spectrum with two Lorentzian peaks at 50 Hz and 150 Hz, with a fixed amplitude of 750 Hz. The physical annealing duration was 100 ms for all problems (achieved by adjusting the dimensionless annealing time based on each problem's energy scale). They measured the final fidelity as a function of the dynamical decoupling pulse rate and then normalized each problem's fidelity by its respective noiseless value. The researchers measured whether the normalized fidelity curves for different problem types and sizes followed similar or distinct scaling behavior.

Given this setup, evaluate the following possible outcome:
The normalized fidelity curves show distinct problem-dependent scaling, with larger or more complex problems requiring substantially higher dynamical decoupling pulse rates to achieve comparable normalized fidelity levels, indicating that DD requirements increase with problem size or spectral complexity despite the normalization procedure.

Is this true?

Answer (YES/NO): NO